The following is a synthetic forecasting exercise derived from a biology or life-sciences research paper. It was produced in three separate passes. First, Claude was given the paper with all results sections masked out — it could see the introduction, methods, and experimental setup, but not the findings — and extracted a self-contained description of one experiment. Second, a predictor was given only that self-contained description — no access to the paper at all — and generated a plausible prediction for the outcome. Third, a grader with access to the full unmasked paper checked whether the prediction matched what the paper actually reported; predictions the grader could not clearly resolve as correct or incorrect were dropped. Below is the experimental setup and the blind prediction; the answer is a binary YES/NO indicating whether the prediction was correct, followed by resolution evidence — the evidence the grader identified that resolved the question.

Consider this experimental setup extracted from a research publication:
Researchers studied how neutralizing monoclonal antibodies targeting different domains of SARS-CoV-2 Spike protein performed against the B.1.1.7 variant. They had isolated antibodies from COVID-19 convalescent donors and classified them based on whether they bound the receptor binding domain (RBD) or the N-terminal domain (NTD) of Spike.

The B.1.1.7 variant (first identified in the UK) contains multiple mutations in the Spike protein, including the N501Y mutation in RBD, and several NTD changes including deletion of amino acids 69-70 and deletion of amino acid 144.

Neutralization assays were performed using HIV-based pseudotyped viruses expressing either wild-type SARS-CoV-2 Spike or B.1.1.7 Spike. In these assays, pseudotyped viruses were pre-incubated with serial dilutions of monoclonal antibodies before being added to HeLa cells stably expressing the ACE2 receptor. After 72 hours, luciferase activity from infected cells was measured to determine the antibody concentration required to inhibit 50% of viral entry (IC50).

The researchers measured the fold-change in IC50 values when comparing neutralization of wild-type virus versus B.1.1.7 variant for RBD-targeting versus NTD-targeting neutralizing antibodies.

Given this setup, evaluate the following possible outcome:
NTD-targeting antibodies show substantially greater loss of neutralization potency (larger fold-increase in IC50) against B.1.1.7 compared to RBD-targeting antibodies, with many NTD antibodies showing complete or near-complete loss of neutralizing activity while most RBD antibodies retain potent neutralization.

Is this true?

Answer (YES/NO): YES